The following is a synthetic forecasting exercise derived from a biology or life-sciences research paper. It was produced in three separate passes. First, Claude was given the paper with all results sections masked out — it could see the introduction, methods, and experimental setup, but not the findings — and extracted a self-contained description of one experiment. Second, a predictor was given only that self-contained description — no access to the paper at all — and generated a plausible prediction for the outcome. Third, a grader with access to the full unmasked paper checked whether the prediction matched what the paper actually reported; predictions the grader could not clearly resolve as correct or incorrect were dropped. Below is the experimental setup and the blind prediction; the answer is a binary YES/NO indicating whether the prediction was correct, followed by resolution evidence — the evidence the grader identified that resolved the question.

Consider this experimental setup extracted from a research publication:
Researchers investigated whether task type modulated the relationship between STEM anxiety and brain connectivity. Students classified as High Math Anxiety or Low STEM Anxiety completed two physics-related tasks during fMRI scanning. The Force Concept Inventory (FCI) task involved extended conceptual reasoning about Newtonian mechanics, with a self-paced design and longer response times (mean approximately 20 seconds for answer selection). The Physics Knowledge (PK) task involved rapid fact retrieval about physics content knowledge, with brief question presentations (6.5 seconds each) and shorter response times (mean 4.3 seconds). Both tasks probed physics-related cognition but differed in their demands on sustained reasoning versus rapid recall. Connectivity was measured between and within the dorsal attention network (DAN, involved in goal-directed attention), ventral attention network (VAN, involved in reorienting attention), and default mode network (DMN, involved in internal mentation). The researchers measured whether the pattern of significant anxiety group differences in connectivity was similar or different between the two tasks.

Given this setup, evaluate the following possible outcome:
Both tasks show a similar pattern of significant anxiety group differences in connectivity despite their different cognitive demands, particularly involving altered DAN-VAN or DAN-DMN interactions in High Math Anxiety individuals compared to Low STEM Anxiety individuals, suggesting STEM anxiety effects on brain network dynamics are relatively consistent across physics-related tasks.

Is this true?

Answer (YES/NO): NO